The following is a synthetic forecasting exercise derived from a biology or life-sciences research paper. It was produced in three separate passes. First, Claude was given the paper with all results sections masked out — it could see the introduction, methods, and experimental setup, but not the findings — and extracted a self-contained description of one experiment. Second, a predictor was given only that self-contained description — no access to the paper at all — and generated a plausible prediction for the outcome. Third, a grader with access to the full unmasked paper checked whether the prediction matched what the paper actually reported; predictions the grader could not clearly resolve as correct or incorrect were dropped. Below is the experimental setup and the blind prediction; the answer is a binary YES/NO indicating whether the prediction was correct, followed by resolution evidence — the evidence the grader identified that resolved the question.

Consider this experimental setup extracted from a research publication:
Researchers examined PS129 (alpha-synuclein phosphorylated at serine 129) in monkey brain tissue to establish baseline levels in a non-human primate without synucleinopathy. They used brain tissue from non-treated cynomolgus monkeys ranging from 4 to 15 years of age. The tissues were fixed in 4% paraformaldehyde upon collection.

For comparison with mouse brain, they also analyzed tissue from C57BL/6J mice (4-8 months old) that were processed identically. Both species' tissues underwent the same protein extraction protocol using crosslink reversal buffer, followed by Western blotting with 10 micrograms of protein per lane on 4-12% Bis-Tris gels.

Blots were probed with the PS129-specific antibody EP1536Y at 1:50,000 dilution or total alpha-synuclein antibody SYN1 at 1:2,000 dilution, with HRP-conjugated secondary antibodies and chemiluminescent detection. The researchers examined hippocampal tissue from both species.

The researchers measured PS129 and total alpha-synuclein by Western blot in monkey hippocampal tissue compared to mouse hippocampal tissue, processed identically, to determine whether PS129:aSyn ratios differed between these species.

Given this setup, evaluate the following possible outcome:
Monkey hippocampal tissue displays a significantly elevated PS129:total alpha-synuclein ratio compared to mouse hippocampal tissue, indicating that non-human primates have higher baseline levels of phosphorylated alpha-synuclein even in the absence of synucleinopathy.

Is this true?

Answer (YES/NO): NO